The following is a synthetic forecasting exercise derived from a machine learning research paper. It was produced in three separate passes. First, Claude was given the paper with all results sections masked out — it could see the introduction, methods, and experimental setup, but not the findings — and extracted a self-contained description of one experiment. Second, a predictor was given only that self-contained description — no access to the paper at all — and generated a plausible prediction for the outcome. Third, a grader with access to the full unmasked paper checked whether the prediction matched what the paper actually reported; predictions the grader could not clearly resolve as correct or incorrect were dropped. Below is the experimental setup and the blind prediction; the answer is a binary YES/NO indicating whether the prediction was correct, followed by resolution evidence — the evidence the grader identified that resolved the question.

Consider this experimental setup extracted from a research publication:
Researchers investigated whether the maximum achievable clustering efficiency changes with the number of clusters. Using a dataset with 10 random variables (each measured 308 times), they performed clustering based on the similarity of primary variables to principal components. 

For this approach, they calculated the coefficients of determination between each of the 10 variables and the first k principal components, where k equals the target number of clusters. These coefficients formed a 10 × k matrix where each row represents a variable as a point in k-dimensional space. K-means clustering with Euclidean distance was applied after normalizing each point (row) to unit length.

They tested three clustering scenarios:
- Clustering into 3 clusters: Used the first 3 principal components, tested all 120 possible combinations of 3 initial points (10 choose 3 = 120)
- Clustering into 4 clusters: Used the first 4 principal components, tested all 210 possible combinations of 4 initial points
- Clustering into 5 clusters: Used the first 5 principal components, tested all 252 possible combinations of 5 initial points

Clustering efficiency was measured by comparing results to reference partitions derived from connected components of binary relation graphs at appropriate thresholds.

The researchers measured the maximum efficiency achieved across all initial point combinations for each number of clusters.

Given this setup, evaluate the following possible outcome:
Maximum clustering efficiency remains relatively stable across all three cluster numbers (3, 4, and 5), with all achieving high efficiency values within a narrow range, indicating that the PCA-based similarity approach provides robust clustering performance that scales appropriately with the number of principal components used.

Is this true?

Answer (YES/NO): NO